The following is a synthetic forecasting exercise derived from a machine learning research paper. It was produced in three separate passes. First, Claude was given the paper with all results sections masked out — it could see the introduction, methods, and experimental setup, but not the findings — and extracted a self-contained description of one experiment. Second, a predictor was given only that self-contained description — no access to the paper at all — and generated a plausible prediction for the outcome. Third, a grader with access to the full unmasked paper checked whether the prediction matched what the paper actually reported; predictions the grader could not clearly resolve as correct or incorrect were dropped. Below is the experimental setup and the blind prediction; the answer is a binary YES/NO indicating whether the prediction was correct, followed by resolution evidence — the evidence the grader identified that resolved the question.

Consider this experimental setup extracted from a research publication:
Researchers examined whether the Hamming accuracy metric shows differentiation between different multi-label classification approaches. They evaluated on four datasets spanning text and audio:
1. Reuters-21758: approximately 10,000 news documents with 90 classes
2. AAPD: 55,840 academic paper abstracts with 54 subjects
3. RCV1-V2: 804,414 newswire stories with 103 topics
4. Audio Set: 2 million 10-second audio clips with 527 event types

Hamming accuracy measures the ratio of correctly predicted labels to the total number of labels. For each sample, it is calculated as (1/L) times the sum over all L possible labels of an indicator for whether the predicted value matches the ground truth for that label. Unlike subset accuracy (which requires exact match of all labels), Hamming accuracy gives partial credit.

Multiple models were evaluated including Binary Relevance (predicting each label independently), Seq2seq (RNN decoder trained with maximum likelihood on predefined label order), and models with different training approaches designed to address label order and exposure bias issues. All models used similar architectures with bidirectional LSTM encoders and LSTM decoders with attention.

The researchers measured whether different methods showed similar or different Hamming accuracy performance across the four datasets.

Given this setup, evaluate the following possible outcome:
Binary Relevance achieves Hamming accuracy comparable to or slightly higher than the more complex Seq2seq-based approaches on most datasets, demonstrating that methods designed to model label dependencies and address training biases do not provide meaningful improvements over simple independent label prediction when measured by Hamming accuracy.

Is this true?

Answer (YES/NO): YES